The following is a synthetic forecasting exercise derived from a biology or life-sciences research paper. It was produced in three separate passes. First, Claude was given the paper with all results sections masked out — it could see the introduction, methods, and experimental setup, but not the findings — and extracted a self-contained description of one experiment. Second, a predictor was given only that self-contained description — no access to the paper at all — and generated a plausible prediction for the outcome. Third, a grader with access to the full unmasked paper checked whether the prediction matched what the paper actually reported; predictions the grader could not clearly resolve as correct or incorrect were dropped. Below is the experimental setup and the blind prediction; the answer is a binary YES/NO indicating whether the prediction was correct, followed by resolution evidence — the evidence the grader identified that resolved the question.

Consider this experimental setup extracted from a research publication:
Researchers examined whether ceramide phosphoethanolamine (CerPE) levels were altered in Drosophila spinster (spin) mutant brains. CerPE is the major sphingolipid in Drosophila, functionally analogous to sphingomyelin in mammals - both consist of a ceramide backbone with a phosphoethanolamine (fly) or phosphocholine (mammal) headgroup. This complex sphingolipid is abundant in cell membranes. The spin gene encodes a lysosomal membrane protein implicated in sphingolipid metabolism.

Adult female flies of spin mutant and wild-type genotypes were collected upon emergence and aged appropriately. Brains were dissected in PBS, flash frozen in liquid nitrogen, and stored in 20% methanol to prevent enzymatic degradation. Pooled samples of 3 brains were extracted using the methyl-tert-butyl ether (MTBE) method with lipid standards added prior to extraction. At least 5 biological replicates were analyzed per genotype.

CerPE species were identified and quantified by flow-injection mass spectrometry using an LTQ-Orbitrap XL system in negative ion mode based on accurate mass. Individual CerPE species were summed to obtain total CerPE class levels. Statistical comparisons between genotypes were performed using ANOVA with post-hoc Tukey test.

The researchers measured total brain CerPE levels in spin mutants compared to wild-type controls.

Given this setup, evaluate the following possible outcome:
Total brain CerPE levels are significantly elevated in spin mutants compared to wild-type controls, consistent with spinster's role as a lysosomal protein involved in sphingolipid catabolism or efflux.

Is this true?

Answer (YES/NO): NO